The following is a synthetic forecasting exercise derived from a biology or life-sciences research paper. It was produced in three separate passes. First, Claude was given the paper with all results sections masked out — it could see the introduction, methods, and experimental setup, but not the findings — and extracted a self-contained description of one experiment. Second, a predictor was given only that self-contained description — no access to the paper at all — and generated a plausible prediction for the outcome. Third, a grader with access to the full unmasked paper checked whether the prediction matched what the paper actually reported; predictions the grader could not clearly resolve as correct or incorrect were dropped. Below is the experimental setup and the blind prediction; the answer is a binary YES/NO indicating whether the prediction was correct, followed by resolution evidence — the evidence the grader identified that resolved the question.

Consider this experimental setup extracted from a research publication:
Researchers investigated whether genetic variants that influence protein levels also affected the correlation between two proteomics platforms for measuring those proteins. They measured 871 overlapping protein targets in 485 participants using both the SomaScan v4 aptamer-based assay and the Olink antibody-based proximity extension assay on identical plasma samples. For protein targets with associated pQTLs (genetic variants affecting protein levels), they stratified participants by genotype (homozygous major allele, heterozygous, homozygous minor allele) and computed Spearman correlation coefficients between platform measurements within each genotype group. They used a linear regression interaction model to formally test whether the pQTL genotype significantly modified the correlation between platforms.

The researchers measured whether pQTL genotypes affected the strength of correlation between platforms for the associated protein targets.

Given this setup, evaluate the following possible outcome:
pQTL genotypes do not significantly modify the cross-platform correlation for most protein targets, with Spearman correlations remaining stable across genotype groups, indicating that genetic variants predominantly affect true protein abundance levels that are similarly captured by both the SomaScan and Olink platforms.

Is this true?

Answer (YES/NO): NO